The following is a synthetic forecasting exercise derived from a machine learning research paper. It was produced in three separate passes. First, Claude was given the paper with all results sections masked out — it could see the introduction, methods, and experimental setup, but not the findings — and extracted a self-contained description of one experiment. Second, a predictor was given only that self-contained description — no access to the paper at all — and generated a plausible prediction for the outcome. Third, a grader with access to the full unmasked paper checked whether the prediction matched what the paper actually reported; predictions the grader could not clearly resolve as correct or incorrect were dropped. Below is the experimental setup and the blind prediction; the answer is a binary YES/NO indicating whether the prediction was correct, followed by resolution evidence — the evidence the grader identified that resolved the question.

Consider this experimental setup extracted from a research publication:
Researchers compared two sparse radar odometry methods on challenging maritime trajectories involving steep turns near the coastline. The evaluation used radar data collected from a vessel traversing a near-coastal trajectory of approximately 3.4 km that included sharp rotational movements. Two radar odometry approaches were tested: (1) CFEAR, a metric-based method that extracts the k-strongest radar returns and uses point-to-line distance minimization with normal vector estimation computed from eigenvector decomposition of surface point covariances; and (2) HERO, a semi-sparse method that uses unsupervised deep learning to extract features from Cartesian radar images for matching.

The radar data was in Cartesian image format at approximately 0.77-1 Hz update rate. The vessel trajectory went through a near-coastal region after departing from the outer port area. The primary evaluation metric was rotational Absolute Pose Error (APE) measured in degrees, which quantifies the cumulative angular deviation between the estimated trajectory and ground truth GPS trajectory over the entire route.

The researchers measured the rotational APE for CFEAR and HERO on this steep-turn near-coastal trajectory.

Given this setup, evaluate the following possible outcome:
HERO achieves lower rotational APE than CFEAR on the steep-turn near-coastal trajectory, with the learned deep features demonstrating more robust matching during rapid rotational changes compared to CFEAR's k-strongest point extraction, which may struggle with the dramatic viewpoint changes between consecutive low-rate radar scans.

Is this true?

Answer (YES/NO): NO